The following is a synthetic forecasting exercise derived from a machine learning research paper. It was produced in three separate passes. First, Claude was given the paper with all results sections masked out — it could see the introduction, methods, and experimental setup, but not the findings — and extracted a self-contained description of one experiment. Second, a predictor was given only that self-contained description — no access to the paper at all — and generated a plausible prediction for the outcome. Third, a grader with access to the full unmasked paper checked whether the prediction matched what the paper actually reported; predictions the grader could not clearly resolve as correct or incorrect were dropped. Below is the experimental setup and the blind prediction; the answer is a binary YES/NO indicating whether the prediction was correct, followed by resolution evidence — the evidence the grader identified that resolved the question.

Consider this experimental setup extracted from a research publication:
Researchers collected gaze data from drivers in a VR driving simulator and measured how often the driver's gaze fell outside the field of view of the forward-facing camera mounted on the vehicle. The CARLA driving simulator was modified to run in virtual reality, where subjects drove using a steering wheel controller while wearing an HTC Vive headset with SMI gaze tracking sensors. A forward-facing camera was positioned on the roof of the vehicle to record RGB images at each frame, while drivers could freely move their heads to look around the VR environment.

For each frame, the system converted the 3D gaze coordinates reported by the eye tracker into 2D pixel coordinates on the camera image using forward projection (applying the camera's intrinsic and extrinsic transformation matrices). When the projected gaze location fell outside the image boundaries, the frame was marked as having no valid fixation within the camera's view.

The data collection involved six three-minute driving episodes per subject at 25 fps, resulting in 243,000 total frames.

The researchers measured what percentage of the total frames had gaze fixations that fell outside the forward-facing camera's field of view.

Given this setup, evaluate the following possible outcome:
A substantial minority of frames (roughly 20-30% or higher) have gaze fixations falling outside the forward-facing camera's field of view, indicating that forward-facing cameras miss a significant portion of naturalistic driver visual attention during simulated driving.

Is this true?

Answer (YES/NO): NO